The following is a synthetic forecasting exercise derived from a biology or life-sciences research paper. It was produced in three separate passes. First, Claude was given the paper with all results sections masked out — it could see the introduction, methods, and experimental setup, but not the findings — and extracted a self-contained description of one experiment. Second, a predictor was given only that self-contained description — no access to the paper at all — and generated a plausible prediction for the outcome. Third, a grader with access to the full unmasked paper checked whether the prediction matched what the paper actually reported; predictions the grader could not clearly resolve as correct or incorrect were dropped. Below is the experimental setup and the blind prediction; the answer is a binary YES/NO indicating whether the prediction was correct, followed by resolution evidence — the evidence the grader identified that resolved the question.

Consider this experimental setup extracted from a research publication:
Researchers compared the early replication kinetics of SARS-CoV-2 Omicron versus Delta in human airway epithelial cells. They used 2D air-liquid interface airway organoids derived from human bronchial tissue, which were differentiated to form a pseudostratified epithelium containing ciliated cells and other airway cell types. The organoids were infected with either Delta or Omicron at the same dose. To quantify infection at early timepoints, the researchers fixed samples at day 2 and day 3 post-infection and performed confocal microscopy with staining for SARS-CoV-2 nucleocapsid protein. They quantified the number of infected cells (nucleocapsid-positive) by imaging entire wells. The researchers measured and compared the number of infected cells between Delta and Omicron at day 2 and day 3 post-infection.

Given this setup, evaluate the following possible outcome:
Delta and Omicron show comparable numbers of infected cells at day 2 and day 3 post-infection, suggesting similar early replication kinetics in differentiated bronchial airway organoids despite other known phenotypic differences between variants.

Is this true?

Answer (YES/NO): NO